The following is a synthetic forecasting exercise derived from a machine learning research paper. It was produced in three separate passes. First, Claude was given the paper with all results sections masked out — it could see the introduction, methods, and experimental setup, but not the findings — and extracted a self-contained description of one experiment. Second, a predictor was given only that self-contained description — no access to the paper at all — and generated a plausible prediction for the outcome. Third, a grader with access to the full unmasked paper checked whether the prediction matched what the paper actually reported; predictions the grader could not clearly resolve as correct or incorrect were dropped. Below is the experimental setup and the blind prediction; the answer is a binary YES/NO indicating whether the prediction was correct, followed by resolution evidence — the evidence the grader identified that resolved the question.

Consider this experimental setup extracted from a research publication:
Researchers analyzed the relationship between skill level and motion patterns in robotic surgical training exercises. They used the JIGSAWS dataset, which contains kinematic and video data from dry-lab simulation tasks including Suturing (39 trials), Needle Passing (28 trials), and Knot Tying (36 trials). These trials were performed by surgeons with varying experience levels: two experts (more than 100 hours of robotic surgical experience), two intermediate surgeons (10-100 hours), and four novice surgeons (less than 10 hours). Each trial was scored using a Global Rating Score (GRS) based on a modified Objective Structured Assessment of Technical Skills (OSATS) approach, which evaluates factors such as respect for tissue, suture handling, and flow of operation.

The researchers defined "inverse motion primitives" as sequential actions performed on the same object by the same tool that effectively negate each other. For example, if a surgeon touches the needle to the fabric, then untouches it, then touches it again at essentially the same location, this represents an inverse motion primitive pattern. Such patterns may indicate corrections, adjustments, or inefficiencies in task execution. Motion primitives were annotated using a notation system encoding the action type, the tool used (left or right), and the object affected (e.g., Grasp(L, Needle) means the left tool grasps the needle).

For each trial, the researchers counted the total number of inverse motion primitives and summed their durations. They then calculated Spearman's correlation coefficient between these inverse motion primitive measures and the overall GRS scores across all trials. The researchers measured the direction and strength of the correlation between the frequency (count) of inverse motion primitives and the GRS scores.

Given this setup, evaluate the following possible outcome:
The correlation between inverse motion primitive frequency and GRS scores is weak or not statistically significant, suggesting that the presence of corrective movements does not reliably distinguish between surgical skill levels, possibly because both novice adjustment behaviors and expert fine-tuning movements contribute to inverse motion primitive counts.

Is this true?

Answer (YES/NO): NO